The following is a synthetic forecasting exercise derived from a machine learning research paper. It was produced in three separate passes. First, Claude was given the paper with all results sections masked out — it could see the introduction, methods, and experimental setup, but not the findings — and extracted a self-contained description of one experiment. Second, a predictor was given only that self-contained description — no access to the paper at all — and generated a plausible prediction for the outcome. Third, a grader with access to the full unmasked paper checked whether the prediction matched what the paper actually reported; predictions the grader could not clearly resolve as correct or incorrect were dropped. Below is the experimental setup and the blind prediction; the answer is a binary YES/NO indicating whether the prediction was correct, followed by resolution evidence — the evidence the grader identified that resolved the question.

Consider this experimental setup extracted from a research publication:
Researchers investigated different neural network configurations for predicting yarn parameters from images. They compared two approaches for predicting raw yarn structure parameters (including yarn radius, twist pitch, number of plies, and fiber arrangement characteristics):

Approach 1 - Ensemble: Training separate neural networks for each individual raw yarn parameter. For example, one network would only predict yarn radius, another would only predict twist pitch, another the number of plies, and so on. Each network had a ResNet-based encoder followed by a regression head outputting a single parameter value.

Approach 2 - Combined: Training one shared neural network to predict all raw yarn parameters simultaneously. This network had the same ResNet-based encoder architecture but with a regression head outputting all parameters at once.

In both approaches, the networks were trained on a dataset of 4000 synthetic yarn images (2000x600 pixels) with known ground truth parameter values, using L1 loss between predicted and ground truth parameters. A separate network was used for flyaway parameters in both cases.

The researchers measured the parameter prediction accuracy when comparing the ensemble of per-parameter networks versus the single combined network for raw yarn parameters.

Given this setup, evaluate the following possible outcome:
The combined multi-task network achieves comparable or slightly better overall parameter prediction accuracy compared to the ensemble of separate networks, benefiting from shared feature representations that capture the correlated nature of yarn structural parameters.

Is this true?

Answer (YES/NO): NO